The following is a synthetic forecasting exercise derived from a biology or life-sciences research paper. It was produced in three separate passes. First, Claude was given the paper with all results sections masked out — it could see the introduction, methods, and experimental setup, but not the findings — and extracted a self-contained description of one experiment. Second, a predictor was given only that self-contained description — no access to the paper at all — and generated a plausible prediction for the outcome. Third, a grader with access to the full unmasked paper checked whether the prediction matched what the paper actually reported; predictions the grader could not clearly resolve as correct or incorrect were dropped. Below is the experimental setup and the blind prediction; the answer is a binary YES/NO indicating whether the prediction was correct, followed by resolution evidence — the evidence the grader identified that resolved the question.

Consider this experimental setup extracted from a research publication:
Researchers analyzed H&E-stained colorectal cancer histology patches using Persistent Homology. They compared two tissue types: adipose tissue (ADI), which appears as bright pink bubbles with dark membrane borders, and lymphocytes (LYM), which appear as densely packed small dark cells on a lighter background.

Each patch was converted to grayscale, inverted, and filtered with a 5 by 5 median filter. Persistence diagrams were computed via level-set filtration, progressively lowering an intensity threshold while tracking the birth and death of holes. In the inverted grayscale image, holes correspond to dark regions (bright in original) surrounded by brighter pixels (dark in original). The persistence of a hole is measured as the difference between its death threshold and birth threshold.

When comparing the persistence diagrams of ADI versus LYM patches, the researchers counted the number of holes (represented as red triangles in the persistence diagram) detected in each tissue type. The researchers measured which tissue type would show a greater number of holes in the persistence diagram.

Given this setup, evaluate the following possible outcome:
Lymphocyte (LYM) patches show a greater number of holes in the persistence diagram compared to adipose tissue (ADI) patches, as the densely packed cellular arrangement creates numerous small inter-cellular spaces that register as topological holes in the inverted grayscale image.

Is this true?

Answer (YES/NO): YES